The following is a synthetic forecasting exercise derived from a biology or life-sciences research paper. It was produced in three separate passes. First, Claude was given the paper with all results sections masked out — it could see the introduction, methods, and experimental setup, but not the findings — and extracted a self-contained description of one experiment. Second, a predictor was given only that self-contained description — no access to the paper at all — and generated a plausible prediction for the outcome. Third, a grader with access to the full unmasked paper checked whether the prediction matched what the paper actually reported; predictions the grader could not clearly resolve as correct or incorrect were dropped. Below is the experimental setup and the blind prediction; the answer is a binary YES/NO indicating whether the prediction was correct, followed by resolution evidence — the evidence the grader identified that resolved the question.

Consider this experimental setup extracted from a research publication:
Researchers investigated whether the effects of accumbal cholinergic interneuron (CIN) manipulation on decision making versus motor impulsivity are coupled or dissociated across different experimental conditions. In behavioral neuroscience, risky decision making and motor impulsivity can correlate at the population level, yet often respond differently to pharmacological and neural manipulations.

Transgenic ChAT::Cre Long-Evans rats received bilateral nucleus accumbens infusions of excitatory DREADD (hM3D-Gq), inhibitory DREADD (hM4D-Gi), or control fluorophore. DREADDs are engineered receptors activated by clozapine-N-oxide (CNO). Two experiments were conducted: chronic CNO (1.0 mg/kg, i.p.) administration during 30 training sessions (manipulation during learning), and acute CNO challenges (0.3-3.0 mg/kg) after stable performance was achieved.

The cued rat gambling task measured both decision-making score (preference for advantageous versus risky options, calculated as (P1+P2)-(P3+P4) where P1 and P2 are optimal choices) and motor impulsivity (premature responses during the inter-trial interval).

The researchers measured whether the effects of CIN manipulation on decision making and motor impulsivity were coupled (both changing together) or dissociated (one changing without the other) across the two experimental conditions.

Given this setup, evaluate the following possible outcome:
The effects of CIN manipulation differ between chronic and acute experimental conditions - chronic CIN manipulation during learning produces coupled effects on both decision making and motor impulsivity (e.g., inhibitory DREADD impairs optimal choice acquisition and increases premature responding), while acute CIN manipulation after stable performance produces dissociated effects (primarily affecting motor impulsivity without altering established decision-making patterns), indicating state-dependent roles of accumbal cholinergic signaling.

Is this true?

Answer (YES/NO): NO